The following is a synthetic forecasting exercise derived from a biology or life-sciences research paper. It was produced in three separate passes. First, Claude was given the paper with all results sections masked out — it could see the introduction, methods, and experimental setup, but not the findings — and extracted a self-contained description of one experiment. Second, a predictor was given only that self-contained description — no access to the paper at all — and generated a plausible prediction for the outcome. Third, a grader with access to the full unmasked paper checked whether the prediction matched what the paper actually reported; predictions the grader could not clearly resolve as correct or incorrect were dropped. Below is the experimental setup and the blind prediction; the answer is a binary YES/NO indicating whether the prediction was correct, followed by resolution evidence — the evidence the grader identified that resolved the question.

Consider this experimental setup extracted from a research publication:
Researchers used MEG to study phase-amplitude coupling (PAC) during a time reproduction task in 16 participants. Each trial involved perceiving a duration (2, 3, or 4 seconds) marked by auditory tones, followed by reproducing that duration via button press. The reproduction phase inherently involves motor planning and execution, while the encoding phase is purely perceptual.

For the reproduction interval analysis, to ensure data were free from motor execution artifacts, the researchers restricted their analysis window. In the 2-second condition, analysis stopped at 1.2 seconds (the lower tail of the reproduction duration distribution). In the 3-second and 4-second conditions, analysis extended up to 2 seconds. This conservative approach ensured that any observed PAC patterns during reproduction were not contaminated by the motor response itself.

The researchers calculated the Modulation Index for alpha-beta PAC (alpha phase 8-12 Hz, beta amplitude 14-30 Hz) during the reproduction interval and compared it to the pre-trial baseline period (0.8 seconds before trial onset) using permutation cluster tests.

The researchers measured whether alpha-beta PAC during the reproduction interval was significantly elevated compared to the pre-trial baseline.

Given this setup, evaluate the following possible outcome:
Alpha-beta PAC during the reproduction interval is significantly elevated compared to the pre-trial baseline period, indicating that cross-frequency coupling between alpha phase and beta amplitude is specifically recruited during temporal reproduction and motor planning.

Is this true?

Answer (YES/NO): YES